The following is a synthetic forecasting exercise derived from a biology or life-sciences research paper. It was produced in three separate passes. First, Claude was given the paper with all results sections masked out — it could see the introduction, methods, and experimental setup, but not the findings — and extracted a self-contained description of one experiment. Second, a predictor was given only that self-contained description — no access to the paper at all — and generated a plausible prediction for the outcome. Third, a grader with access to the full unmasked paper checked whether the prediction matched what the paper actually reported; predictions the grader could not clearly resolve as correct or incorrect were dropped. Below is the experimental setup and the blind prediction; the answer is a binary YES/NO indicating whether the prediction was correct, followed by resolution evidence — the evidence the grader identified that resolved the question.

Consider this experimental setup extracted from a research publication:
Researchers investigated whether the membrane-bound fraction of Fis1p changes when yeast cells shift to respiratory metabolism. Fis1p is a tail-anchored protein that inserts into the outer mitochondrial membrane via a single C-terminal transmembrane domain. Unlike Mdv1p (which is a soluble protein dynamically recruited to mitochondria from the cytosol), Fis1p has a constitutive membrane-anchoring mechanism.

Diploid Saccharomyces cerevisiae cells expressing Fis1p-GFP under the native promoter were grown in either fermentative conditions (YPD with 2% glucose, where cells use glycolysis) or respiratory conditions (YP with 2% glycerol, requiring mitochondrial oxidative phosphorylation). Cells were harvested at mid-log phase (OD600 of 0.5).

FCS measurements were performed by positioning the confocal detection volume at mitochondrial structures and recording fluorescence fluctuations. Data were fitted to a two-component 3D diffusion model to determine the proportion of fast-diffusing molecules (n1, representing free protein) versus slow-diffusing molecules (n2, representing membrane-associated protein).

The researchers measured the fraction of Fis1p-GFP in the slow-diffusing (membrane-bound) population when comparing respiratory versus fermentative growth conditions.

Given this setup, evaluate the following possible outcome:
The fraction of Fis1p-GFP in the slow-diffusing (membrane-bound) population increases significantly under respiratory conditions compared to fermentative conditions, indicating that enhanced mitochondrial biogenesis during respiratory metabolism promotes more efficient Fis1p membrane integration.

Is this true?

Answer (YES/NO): NO